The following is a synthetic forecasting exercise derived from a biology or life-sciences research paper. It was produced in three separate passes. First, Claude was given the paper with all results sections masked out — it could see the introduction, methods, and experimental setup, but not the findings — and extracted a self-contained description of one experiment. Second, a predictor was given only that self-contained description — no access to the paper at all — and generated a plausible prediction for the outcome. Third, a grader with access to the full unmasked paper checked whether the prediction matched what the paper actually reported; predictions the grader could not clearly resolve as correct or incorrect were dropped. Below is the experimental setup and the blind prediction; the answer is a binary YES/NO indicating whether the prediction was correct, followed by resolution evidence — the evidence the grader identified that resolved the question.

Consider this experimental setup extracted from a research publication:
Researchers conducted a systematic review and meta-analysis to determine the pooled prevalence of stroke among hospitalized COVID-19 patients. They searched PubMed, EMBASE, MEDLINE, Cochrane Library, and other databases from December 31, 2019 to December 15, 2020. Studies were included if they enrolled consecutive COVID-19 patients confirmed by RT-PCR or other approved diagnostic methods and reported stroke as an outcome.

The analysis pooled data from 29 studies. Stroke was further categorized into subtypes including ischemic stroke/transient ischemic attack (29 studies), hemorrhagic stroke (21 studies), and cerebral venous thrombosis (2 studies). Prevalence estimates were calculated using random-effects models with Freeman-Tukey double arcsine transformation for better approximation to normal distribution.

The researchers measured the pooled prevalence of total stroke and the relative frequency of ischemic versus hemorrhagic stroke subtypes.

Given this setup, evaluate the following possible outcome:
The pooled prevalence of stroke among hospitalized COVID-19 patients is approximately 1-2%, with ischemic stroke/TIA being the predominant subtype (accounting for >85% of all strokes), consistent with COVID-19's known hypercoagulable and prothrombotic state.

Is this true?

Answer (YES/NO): NO